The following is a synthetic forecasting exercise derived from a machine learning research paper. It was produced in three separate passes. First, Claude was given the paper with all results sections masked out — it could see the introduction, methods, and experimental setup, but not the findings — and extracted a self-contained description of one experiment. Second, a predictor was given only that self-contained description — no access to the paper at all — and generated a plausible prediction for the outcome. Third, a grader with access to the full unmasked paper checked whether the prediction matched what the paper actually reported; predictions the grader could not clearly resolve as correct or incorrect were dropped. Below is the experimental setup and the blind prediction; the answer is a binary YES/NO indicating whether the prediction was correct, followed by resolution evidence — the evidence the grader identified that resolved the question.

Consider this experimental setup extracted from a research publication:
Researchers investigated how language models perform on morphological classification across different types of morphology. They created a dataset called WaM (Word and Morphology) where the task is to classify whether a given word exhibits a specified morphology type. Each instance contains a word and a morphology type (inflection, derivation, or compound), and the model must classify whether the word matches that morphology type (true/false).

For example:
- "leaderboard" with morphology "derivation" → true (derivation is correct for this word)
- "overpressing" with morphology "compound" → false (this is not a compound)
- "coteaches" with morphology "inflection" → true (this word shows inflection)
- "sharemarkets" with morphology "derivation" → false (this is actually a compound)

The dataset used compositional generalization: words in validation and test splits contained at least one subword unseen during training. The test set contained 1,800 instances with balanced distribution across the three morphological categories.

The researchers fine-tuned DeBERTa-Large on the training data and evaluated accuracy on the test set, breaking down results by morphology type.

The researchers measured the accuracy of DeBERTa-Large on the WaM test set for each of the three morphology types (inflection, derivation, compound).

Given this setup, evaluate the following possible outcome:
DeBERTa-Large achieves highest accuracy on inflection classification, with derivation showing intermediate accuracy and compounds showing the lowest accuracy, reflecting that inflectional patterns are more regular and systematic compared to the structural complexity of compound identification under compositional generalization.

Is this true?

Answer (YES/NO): NO